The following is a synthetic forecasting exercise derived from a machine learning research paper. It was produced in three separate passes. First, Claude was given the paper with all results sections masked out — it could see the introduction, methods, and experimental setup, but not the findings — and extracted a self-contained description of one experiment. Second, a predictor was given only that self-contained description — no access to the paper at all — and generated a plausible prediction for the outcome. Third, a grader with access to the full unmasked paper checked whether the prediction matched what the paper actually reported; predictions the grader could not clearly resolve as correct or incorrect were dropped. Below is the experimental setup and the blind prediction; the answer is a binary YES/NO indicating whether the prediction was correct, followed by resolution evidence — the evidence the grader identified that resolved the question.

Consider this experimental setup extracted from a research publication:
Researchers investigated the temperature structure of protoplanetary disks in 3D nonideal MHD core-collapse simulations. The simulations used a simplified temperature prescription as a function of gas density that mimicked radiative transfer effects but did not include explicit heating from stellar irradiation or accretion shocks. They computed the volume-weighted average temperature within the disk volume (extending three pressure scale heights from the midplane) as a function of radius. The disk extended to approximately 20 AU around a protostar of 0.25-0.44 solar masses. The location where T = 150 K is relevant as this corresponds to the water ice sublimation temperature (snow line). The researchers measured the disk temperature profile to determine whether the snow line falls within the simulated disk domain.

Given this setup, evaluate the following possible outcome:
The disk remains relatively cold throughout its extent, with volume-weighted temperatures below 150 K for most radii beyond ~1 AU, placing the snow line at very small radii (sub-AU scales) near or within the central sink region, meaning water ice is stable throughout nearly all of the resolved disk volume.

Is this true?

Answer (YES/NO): YES